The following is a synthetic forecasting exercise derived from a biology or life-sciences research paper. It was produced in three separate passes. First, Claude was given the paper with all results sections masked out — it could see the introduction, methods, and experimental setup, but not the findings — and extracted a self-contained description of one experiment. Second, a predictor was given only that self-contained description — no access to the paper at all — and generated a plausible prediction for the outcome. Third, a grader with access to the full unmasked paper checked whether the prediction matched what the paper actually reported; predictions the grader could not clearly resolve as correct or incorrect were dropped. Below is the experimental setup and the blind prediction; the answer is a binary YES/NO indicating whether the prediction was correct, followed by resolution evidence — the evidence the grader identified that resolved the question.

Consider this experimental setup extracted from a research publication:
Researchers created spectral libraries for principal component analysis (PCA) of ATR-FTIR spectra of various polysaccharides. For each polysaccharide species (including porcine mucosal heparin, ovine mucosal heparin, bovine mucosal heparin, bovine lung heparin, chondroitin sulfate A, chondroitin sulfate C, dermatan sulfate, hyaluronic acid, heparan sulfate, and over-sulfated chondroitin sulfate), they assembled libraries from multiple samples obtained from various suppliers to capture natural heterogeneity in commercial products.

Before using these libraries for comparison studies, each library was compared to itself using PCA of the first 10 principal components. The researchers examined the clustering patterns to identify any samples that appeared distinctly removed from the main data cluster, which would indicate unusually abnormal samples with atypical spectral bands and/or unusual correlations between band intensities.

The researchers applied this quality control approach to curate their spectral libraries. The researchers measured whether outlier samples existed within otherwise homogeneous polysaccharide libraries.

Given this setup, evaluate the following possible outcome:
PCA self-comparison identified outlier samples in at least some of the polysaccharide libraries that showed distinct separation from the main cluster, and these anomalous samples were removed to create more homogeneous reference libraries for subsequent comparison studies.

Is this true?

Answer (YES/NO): YES